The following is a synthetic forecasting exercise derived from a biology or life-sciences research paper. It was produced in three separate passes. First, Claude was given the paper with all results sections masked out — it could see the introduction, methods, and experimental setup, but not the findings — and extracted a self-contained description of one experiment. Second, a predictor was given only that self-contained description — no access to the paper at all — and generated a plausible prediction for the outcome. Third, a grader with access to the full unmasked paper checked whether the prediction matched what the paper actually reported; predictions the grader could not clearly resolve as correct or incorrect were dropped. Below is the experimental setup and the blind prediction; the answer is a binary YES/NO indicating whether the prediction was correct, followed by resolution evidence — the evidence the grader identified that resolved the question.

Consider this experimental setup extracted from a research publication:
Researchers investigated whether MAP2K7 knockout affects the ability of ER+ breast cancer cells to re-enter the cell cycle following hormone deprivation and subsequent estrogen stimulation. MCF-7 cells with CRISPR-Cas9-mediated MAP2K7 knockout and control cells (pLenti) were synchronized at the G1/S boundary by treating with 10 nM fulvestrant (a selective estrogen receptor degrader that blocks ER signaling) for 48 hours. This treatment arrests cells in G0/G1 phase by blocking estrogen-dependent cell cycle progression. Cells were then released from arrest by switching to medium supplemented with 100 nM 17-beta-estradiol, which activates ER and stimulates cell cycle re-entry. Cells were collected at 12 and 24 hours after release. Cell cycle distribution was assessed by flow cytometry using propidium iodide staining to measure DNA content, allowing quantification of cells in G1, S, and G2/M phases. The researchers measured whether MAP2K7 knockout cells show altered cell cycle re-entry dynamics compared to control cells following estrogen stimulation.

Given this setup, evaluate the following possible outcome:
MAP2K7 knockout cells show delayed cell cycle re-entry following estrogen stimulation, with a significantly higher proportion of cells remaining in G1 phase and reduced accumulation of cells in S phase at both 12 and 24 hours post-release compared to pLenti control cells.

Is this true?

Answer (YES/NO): NO